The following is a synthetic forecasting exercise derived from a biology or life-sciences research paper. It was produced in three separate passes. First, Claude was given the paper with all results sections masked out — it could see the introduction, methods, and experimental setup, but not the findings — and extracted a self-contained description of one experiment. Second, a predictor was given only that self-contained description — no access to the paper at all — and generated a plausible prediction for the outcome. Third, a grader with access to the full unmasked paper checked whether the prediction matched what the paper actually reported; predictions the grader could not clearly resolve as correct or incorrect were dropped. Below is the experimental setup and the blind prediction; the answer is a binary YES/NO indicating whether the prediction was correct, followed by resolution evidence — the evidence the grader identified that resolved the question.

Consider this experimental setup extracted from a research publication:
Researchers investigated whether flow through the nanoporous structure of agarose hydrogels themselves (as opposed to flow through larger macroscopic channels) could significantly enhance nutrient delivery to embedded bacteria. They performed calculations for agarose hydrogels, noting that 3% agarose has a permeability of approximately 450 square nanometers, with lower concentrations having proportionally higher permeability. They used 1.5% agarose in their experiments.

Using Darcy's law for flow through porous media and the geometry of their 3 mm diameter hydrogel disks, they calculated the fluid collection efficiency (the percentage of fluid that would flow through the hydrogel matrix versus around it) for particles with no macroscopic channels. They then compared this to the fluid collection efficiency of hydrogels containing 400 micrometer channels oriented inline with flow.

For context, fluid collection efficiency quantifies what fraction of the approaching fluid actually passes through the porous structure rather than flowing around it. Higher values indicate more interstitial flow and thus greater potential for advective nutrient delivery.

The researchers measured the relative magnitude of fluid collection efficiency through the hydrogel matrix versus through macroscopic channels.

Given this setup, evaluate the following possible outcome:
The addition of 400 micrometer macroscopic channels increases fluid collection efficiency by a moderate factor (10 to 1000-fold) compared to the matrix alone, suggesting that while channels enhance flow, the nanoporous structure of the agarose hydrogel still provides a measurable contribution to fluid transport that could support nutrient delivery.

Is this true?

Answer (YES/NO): NO